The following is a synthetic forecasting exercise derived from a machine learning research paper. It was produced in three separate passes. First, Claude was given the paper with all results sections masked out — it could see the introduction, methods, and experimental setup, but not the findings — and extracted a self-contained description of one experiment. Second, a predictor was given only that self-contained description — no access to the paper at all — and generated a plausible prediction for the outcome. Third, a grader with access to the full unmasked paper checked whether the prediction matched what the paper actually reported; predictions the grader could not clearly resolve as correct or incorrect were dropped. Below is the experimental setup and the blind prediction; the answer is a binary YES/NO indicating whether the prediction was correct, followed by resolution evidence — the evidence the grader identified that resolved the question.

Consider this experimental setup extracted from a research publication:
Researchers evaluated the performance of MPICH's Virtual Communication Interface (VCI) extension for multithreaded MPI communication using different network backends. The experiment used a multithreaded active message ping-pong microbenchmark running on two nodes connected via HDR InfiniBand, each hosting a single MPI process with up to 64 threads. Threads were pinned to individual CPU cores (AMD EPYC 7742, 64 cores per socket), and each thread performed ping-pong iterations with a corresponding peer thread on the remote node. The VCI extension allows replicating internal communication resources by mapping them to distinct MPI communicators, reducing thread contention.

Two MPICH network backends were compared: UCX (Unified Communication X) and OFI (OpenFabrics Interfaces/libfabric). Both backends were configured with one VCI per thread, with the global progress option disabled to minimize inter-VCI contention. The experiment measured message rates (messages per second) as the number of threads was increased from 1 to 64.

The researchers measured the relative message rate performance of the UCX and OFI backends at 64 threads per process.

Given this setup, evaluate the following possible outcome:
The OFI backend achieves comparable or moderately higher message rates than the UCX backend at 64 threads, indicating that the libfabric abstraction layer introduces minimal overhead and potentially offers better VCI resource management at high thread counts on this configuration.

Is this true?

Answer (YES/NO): NO